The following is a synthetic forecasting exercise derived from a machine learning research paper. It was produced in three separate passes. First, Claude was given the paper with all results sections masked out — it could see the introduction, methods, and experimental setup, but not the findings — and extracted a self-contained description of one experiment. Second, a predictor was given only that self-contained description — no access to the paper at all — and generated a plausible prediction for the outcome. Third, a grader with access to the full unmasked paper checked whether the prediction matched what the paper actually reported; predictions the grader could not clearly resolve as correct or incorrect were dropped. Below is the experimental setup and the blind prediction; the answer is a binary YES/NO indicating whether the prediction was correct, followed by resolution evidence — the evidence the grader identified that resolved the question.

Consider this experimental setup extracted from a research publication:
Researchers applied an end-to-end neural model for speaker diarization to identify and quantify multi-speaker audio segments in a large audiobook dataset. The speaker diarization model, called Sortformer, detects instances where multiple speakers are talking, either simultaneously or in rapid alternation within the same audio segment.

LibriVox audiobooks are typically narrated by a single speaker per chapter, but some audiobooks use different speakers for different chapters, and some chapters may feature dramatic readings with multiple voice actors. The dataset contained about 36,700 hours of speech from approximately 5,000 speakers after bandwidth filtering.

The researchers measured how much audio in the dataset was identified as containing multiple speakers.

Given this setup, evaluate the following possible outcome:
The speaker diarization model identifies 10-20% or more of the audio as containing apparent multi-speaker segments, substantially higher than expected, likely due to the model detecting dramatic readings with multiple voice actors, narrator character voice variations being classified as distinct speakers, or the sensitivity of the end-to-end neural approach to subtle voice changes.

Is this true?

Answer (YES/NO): NO